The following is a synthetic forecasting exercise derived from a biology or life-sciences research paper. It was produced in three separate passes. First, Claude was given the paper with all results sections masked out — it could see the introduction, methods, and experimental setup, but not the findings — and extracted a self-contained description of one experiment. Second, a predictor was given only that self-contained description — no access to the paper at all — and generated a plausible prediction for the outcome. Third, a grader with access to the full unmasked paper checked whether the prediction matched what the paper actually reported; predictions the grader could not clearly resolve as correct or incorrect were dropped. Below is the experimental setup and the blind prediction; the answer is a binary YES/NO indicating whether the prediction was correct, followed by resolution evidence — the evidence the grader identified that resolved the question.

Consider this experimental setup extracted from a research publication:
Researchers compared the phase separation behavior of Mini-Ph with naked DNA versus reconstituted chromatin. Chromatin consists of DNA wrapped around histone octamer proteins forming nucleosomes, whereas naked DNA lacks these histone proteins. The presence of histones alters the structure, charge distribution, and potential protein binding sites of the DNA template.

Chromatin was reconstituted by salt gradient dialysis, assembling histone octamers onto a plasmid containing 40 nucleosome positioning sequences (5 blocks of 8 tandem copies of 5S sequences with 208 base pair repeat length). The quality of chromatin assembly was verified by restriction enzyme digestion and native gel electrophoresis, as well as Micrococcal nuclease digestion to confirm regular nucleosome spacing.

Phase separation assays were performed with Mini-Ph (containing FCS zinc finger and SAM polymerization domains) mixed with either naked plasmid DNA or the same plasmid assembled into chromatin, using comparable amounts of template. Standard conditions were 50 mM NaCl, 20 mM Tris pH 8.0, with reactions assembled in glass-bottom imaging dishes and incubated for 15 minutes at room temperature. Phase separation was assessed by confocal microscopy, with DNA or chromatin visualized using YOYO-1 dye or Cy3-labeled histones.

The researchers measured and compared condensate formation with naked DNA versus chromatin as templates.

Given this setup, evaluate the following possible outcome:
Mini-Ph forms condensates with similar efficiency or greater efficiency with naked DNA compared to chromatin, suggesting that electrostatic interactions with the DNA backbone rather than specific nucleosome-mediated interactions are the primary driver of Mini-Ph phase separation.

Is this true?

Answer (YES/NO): YES